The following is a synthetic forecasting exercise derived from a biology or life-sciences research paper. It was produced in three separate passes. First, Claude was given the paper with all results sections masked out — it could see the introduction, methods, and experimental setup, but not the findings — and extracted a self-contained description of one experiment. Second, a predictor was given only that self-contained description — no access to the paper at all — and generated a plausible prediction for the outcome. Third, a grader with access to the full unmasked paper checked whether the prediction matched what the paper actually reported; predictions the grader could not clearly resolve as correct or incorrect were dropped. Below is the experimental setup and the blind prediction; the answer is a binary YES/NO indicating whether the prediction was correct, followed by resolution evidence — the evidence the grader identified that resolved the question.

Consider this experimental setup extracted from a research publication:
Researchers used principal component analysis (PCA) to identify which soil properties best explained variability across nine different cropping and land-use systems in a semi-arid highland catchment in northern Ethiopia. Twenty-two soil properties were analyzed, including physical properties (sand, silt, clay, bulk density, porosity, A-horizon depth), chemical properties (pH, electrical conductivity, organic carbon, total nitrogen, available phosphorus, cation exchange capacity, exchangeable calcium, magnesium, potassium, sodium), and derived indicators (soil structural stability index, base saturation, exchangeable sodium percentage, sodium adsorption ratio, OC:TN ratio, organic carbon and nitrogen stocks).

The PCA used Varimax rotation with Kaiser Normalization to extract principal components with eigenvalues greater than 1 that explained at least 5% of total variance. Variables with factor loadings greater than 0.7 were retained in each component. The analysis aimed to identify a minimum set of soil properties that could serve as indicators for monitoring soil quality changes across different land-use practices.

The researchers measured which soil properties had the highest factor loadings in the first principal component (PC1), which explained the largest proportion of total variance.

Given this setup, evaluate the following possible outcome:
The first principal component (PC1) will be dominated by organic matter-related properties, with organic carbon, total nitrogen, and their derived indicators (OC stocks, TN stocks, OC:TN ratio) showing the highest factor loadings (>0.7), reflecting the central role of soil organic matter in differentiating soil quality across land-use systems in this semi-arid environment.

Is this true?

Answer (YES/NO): NO